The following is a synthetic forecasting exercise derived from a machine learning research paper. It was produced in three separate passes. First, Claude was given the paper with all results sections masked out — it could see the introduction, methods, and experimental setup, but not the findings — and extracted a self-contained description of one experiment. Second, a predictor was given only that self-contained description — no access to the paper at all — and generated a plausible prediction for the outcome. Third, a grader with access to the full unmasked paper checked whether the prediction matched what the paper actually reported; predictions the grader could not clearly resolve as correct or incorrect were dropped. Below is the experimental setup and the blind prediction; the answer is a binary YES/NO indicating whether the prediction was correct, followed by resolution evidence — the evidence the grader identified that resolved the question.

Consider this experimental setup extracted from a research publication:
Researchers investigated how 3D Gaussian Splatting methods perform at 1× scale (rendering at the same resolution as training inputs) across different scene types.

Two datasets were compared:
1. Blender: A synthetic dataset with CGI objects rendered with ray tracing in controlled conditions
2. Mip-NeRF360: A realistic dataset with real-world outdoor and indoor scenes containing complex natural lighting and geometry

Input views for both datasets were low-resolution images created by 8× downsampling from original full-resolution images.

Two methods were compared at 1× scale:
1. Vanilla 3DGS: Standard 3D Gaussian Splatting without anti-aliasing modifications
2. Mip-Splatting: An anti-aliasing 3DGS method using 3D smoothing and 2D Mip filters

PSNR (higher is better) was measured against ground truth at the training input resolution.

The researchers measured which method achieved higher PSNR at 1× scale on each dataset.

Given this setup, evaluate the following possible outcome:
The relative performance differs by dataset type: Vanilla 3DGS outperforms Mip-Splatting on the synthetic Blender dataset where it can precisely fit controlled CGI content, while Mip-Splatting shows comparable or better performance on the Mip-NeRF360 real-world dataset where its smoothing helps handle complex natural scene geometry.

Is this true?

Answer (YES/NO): NO